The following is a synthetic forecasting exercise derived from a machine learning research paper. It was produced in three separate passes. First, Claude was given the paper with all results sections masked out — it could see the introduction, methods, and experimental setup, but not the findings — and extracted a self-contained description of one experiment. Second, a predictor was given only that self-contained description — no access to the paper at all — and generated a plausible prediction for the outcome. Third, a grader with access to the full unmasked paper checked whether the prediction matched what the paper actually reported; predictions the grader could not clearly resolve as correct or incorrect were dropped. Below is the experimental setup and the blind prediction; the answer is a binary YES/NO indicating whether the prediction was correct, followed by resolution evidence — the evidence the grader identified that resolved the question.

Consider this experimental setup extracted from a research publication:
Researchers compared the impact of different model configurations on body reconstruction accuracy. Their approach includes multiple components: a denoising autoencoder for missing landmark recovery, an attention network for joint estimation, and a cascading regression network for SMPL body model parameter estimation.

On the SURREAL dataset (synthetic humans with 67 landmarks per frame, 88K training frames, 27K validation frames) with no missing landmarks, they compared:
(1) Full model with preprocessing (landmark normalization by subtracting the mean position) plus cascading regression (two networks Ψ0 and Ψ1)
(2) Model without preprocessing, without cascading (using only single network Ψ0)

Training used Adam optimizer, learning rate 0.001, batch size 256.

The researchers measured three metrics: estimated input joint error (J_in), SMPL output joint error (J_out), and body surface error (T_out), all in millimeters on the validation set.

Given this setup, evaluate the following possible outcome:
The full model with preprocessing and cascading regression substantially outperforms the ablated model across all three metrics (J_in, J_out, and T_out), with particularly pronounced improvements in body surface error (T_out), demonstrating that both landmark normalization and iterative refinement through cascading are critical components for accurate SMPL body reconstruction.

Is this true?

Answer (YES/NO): NO